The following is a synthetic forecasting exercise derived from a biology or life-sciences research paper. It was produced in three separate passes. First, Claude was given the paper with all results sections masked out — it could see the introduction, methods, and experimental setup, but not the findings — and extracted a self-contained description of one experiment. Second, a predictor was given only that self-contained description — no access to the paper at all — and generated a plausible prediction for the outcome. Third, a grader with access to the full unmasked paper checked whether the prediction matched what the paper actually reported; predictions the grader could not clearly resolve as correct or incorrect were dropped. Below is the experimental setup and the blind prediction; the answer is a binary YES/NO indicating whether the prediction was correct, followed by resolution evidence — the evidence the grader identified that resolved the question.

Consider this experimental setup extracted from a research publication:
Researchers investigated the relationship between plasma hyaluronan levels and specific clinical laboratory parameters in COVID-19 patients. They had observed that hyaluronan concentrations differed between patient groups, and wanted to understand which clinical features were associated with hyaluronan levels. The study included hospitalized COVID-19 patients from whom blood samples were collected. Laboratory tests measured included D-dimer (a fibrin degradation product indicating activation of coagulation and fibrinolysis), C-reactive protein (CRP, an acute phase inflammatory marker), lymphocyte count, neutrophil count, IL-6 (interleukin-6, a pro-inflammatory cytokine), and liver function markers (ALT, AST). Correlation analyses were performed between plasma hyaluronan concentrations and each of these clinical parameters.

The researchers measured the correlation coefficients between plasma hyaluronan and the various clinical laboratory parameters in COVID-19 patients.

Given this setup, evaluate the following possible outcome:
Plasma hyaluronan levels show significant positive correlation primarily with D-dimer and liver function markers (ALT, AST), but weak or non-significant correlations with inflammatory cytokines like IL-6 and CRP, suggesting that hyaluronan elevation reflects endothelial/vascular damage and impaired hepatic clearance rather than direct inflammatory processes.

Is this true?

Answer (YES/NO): NO